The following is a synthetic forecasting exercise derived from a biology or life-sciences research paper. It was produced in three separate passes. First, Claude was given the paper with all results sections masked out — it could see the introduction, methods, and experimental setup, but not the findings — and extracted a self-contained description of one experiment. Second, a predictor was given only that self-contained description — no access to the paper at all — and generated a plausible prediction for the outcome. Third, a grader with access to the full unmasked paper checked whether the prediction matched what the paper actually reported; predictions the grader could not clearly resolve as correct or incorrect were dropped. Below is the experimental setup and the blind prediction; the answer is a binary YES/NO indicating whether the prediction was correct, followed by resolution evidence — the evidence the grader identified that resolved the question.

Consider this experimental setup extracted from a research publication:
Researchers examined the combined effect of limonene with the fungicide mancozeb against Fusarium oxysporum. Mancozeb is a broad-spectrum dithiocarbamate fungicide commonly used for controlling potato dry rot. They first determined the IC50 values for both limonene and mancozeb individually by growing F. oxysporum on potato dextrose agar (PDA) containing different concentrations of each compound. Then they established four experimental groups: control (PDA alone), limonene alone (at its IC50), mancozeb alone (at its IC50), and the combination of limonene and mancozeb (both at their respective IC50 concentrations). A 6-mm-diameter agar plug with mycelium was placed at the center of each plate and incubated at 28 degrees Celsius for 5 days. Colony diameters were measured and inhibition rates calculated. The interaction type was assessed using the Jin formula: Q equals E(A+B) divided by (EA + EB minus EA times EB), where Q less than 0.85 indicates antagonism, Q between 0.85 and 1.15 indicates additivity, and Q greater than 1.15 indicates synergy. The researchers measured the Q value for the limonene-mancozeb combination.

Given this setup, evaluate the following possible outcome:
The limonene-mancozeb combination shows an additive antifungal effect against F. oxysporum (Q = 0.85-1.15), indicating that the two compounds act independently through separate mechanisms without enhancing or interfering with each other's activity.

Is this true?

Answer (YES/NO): YES